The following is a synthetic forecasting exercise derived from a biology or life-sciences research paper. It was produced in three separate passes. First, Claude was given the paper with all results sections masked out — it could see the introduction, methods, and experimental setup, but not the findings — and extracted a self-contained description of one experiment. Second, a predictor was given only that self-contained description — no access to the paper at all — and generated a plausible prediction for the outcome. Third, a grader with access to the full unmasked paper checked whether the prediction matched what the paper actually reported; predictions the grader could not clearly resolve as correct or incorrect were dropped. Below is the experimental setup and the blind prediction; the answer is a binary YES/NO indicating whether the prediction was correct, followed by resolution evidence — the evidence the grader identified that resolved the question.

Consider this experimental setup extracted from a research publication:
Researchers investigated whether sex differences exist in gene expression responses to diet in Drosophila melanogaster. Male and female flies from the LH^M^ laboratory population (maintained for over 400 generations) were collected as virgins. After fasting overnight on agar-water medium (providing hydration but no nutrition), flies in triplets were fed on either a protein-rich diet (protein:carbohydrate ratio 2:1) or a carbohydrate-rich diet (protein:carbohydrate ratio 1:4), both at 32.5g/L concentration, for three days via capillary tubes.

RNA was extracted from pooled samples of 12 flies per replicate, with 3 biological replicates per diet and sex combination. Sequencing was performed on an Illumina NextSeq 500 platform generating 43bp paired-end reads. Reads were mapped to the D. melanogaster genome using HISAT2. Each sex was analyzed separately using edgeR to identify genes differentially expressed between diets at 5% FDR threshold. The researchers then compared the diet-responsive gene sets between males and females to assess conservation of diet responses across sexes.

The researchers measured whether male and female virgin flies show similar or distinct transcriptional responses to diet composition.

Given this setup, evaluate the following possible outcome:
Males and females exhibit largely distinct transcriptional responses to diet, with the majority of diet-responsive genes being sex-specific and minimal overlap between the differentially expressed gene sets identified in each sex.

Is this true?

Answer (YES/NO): NO